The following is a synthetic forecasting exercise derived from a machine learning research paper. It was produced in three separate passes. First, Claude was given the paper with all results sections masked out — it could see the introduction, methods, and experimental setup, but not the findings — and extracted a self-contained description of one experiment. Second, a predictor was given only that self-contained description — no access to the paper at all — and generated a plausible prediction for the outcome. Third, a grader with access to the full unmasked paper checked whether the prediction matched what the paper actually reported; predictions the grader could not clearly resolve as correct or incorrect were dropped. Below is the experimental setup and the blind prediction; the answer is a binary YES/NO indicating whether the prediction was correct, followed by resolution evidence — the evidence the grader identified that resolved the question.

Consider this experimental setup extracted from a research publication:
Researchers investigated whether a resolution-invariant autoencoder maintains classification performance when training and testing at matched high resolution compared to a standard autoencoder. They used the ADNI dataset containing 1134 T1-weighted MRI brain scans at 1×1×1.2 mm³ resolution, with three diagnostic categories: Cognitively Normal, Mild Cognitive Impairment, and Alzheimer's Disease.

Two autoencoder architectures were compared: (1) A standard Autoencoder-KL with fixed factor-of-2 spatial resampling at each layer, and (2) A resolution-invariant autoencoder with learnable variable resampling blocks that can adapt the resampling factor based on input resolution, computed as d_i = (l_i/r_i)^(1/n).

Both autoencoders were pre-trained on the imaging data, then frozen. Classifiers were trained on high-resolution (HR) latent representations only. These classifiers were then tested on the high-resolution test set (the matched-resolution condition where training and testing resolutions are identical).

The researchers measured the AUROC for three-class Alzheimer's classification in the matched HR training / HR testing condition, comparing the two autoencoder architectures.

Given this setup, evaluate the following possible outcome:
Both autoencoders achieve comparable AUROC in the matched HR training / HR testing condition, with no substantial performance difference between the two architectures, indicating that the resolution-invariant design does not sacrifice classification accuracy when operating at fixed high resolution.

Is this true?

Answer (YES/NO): YES